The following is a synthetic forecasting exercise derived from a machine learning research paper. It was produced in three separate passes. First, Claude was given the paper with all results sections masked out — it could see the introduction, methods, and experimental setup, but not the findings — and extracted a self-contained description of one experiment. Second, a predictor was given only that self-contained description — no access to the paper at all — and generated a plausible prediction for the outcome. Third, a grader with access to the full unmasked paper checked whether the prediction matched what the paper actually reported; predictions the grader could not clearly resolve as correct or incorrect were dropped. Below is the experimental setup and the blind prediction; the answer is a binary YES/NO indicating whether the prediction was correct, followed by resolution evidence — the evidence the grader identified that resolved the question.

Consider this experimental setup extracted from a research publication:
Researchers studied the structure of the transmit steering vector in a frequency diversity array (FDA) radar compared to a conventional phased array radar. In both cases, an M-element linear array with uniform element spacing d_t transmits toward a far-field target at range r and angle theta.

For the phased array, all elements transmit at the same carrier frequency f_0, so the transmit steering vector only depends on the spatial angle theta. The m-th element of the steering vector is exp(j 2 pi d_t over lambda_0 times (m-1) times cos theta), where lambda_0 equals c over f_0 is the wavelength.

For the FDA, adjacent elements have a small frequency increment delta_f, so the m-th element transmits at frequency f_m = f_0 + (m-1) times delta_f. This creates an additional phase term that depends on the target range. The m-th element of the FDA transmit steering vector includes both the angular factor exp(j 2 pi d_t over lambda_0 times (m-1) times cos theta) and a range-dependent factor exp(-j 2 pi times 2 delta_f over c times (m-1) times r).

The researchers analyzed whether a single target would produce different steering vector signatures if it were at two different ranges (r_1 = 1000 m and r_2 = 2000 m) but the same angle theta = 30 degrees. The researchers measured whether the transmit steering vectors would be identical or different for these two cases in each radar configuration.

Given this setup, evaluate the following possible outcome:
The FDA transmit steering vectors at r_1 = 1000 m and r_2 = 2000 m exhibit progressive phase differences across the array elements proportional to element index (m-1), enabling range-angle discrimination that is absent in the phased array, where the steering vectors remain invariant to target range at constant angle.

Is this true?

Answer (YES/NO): YES